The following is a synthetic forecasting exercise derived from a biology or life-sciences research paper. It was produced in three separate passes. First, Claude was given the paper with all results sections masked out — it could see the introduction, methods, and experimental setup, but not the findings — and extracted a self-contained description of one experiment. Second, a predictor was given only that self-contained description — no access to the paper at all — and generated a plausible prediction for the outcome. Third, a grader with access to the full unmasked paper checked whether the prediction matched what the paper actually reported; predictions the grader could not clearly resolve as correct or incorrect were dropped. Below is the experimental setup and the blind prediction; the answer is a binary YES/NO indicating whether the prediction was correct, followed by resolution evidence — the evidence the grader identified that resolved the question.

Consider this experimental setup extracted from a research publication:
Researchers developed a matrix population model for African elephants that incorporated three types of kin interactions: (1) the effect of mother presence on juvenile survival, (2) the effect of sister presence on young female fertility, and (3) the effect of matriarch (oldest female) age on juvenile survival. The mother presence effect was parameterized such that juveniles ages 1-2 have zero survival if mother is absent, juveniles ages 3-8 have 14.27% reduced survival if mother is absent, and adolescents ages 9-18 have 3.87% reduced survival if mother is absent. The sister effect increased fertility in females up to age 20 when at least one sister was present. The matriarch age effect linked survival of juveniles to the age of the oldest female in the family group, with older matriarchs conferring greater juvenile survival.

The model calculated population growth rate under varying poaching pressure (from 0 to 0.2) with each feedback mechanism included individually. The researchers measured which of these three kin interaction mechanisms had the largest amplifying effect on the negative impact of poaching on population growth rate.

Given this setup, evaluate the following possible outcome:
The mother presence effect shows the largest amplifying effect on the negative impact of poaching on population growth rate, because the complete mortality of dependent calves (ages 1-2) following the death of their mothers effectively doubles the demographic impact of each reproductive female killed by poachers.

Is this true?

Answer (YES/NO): NO